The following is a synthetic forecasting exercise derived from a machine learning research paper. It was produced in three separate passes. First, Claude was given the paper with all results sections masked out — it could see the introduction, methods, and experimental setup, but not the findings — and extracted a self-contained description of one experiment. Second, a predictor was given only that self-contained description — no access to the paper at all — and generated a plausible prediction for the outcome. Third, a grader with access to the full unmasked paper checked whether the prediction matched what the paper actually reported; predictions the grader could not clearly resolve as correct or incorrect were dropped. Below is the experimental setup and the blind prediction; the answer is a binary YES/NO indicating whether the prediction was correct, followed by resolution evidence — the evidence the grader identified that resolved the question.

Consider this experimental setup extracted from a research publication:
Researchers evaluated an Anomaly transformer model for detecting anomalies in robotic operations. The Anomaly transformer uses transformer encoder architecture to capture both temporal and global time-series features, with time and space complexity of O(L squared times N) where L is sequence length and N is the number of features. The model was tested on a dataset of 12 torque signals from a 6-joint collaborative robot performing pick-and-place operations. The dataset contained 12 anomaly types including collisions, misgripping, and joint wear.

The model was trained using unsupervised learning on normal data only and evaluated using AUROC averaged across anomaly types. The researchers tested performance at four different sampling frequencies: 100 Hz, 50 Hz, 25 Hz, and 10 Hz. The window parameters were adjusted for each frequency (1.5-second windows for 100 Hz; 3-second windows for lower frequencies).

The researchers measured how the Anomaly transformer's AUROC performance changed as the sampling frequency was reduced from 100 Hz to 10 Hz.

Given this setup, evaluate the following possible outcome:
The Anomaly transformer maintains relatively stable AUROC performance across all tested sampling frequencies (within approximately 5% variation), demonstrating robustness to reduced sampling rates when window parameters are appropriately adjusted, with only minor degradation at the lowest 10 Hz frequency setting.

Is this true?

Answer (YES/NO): NO